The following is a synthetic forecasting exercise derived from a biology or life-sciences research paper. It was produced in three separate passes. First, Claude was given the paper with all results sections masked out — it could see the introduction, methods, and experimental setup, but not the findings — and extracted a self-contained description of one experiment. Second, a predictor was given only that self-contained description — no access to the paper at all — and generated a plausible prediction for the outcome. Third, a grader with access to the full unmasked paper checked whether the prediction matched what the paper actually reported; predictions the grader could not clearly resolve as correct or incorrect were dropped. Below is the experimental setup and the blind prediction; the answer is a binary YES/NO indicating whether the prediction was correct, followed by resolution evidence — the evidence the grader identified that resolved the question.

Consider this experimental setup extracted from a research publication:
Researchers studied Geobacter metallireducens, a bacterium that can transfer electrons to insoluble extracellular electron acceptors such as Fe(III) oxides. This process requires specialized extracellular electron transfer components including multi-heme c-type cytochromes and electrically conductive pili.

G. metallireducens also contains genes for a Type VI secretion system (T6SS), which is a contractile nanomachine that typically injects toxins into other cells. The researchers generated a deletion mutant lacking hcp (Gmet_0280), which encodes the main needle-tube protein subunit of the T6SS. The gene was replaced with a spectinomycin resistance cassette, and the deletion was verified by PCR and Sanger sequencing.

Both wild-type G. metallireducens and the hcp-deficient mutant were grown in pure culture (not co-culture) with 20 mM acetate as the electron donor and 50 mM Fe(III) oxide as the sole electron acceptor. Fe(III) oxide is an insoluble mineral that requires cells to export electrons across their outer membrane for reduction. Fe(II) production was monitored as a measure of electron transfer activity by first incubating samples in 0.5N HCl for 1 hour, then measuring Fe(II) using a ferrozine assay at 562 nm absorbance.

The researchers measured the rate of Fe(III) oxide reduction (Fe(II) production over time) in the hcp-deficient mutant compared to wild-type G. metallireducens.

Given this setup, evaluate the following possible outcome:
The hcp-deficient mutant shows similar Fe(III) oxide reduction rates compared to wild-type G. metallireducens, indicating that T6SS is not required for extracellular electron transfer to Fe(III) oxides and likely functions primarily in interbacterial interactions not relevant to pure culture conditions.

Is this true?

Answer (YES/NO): NO